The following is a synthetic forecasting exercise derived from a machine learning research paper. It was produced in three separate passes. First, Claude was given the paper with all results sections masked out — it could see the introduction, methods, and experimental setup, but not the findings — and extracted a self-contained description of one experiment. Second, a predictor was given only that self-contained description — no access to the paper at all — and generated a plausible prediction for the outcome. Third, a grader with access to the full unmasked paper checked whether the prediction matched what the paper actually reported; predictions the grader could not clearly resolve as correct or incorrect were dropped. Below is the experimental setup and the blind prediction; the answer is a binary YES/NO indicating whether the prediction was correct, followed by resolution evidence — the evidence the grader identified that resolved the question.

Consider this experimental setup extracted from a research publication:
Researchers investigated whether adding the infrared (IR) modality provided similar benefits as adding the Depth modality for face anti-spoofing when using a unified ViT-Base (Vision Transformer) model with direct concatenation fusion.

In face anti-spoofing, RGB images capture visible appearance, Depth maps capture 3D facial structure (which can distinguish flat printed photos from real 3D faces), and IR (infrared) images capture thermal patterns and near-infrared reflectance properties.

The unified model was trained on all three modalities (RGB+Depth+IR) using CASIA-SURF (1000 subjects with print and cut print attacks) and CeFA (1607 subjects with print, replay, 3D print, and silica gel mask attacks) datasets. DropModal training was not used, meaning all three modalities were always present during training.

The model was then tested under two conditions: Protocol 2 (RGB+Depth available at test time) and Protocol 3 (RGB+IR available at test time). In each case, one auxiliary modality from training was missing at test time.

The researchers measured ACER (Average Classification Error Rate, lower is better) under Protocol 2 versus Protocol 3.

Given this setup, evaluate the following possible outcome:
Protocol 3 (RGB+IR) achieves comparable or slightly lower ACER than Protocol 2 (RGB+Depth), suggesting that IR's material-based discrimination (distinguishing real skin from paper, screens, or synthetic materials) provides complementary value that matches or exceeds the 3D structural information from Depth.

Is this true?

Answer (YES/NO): NO